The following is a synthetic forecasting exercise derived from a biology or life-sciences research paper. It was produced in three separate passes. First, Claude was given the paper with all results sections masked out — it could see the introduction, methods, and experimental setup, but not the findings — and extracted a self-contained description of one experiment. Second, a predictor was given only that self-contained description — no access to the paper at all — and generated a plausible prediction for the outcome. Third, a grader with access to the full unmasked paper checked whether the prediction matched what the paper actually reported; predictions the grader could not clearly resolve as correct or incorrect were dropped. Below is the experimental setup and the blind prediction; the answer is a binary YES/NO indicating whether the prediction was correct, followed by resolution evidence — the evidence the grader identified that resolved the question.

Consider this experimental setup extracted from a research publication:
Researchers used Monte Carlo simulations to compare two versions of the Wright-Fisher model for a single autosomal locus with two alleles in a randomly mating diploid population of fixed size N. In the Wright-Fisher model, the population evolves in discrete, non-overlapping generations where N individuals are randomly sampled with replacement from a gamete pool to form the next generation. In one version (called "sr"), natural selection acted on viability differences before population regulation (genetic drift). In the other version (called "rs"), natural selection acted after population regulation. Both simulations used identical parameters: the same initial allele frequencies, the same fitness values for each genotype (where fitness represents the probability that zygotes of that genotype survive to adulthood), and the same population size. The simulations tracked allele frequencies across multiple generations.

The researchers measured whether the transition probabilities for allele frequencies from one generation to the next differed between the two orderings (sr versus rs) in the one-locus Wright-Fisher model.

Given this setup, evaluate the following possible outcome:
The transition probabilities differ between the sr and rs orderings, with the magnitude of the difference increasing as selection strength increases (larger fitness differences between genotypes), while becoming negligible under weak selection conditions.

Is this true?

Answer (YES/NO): NO